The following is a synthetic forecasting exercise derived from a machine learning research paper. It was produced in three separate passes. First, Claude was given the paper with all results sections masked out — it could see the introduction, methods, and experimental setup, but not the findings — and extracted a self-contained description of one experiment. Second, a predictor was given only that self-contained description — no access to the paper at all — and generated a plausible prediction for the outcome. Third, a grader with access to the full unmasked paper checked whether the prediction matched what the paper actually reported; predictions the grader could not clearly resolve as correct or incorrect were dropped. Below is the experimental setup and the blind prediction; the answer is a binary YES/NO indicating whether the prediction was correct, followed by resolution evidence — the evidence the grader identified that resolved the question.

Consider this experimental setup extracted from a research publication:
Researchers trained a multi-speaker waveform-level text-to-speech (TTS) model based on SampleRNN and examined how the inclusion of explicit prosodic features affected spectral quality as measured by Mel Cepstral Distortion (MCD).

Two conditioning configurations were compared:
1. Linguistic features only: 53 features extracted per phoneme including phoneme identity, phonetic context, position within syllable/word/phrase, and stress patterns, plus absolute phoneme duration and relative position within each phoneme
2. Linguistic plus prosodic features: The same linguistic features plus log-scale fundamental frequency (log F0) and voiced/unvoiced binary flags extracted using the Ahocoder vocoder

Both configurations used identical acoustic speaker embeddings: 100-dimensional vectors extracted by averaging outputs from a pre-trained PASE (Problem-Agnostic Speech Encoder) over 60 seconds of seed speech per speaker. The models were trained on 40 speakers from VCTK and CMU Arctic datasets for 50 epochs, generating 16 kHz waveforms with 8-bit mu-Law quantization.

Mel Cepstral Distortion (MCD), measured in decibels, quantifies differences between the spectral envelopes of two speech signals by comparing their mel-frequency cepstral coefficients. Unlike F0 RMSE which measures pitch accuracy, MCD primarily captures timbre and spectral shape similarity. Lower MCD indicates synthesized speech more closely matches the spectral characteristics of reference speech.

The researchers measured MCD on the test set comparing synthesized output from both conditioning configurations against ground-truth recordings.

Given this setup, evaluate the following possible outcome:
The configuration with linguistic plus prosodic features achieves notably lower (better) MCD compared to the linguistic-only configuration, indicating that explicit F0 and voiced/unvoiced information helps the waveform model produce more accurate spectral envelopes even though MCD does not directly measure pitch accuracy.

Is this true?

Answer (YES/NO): YES